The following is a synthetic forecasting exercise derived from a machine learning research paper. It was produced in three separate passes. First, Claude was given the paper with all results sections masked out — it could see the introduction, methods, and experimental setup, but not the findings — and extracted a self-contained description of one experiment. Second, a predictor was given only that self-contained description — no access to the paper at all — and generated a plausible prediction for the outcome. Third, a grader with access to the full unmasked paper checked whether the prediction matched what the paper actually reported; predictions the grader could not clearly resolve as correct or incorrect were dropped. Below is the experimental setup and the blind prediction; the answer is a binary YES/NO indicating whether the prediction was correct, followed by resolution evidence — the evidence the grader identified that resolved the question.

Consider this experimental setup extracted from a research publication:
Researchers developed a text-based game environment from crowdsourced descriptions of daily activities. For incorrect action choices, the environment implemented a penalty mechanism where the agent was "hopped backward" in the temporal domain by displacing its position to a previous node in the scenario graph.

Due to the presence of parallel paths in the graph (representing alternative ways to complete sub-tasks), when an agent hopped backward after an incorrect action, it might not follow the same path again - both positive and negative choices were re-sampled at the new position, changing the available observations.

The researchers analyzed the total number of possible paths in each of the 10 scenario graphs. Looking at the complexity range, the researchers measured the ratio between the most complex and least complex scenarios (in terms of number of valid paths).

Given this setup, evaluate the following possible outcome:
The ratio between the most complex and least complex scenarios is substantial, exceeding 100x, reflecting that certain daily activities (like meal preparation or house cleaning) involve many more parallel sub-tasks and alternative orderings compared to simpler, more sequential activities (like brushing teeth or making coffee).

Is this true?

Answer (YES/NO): NO